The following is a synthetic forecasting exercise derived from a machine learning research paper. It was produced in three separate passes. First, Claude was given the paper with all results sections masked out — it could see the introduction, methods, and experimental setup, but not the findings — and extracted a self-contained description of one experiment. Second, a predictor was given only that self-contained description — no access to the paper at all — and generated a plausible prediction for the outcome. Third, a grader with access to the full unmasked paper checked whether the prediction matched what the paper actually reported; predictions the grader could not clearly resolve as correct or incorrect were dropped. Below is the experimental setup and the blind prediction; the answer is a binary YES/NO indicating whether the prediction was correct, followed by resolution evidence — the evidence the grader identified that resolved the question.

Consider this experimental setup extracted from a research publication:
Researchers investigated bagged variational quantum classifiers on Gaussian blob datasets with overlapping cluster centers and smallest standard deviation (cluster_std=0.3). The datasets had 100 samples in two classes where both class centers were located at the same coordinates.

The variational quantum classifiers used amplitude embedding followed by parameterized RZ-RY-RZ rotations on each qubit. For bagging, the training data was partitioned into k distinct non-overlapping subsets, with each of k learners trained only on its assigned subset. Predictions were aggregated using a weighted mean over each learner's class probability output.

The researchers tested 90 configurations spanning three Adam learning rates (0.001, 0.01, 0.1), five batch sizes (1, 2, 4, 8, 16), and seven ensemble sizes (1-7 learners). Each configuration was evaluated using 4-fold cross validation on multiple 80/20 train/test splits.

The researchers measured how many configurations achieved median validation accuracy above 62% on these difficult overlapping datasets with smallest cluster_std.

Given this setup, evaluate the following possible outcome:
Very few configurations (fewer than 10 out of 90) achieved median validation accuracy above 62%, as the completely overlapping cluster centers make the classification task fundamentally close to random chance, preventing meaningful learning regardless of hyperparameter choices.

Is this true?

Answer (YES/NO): YES